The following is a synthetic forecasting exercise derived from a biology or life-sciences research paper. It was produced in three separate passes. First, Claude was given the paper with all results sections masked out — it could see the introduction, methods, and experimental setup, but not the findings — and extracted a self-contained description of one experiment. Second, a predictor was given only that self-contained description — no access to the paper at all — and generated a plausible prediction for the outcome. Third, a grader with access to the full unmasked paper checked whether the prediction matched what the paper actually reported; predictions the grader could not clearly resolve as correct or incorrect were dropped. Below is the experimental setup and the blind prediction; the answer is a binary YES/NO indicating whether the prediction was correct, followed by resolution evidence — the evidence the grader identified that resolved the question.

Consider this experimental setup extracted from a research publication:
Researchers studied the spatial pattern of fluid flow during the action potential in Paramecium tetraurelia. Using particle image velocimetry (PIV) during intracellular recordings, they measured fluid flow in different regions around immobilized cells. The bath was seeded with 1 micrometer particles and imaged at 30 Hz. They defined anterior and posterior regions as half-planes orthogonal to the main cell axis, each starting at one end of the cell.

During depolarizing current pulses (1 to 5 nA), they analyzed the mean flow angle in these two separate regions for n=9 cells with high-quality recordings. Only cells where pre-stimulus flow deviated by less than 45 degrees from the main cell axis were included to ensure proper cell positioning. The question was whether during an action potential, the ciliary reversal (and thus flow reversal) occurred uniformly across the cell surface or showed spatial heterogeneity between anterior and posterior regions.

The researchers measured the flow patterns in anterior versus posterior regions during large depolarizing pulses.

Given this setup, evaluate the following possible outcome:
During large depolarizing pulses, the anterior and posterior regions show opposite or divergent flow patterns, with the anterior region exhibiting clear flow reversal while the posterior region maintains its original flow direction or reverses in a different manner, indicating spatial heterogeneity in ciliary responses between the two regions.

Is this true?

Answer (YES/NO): NO